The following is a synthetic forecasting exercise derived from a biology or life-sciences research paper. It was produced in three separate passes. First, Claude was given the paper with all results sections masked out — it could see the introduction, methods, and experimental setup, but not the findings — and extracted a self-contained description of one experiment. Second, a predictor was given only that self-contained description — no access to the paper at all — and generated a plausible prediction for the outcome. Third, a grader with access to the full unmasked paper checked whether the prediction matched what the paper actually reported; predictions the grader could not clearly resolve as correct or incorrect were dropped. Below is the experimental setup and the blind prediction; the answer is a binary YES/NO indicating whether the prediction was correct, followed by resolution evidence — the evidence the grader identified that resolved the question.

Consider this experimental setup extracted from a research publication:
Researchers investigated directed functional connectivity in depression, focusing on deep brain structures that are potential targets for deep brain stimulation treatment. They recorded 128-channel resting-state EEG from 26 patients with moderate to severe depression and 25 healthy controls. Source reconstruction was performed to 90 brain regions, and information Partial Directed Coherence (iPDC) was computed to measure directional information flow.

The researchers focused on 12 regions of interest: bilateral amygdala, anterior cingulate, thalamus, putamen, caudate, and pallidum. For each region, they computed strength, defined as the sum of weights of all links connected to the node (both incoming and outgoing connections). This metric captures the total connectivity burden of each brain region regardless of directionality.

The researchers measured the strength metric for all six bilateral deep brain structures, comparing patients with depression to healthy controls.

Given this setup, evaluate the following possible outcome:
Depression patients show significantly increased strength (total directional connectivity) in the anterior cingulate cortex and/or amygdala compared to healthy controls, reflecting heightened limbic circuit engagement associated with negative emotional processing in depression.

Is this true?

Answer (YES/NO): YES